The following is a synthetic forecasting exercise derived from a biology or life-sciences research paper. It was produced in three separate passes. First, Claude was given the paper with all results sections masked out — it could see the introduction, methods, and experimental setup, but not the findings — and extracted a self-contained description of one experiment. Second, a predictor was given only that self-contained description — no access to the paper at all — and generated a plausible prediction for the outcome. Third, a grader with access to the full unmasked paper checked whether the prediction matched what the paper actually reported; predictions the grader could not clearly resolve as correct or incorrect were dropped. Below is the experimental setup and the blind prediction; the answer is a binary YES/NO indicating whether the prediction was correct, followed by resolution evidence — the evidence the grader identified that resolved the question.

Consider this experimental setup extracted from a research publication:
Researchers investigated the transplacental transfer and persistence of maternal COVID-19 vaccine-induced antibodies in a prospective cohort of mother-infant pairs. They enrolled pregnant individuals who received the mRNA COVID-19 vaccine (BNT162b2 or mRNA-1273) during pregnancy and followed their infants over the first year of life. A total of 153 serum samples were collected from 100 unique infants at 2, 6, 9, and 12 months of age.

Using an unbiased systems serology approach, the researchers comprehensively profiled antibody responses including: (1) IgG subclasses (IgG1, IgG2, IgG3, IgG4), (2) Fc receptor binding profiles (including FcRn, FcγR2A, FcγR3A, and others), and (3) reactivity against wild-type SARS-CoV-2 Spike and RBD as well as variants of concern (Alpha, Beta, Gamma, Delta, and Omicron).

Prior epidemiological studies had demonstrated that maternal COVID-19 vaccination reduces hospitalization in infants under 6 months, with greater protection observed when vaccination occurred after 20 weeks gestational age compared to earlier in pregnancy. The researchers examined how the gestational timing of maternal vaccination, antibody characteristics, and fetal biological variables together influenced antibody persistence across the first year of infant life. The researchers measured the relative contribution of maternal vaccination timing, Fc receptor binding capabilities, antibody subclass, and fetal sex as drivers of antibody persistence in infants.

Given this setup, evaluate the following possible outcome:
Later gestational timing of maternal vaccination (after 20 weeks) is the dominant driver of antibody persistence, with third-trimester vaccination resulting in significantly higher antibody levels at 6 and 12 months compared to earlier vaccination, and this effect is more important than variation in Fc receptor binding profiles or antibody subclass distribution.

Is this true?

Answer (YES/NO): NO